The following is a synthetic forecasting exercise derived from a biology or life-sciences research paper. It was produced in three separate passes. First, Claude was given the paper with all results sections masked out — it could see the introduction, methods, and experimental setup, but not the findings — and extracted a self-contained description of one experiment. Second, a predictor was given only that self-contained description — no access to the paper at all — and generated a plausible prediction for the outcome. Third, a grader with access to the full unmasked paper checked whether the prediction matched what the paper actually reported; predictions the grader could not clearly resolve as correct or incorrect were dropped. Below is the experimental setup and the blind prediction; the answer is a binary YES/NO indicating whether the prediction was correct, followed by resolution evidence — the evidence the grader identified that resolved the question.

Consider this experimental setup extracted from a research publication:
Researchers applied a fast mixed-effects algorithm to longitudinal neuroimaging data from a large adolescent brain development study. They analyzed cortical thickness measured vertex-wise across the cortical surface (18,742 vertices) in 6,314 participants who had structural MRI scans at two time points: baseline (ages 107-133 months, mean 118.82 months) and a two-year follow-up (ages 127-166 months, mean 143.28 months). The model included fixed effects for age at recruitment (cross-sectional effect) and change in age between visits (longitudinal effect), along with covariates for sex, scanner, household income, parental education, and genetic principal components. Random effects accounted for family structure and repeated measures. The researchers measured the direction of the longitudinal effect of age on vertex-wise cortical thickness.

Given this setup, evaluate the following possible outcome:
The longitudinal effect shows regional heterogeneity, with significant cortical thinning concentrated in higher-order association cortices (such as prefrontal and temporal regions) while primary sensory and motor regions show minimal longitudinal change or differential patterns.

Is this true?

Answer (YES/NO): NO